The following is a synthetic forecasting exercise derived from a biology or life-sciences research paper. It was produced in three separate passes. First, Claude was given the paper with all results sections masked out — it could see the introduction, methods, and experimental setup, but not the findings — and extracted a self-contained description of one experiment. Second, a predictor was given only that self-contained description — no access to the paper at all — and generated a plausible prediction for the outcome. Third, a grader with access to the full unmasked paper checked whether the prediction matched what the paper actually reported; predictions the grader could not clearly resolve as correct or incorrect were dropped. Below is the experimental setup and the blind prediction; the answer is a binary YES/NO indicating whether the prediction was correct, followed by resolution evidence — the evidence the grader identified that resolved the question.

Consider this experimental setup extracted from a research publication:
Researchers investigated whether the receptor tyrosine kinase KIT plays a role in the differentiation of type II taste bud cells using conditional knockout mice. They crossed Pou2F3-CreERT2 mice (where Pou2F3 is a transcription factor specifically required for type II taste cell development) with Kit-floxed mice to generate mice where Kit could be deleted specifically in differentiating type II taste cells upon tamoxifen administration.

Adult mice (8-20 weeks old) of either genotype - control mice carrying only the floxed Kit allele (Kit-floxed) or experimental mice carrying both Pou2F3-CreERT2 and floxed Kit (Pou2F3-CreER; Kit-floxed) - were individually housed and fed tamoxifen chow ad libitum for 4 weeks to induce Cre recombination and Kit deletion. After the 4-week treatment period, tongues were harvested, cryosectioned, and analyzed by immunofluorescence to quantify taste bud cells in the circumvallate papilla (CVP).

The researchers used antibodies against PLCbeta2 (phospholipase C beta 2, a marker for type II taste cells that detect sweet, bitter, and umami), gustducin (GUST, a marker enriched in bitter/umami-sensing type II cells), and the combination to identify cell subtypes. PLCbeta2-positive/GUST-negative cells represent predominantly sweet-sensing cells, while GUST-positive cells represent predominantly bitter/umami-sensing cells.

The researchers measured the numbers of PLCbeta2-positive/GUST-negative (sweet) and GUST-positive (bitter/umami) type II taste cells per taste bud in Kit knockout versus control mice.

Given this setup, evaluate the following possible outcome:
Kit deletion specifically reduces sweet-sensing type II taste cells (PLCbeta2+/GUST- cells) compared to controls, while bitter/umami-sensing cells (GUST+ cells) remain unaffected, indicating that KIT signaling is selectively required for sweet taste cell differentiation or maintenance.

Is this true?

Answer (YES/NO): NO